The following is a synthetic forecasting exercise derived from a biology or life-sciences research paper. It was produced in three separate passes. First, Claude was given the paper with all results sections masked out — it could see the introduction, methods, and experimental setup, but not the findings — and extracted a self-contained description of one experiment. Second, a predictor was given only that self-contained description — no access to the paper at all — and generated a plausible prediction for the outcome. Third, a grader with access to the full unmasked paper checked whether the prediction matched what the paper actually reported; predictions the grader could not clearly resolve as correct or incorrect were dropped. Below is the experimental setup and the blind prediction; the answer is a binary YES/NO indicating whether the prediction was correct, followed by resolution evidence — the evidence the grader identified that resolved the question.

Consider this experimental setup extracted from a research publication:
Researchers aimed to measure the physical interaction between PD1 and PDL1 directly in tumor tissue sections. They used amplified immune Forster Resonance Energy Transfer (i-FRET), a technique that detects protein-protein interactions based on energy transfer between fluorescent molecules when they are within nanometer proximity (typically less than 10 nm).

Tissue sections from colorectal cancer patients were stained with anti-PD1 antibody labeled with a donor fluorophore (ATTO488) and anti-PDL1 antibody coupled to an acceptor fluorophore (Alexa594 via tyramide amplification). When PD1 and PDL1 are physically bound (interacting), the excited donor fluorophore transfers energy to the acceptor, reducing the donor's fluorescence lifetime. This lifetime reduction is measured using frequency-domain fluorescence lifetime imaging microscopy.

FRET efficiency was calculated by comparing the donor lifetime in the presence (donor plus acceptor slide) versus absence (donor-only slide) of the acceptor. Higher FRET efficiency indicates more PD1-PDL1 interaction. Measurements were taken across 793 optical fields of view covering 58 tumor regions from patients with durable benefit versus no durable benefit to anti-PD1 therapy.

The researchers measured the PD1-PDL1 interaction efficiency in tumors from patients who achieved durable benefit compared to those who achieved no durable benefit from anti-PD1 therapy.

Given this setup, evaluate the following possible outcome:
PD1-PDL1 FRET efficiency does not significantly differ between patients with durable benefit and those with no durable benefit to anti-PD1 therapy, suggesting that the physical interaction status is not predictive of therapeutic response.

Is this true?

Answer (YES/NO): YES